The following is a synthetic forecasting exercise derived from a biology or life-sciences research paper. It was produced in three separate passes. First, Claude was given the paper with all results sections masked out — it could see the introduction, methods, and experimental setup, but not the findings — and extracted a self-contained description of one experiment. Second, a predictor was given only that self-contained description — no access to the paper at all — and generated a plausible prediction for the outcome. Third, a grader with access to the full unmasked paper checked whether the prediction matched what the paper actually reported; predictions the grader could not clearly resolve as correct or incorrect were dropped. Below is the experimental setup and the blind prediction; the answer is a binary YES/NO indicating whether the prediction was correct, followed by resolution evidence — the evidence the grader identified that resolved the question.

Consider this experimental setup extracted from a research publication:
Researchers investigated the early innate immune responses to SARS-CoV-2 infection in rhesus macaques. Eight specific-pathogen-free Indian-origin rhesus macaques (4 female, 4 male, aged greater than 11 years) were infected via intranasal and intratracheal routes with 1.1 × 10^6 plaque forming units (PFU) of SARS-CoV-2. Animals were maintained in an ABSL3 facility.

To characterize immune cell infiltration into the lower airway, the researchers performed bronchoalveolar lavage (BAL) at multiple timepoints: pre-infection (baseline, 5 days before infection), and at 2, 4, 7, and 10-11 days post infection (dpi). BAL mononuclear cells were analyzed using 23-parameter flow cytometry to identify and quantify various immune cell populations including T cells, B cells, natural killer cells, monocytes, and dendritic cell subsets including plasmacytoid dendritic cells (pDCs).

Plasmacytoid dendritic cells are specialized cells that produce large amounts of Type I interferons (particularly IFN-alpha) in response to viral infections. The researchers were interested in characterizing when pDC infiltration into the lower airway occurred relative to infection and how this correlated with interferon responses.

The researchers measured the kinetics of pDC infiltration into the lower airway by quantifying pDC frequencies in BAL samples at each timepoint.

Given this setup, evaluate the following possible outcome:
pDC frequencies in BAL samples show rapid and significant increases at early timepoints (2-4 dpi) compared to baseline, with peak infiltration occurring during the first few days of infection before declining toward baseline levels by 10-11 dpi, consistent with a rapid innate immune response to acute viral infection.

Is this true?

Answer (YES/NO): NO